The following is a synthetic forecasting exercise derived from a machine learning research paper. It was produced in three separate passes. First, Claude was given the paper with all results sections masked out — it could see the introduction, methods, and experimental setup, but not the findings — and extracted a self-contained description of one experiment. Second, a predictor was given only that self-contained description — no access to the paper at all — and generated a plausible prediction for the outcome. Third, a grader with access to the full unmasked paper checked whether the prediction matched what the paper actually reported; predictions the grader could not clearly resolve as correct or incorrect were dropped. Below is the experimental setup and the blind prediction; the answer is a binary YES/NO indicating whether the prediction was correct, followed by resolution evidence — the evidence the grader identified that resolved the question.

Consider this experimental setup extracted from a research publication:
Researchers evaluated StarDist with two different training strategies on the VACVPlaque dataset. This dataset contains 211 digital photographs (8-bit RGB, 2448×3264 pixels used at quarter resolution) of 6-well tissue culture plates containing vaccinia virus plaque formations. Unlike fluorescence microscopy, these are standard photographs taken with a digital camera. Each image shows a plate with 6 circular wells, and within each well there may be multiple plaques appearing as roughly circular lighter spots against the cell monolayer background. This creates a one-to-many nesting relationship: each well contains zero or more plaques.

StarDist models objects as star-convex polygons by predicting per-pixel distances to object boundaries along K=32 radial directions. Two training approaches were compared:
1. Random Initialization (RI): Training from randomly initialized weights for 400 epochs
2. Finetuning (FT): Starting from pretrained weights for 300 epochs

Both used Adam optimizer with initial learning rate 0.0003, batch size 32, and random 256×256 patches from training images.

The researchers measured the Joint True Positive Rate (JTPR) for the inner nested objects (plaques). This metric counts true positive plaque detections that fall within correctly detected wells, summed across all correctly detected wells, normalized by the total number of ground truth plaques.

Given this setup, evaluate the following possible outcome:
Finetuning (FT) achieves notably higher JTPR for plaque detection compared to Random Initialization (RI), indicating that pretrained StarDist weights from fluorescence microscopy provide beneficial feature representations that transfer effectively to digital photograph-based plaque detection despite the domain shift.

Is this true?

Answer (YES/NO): NO